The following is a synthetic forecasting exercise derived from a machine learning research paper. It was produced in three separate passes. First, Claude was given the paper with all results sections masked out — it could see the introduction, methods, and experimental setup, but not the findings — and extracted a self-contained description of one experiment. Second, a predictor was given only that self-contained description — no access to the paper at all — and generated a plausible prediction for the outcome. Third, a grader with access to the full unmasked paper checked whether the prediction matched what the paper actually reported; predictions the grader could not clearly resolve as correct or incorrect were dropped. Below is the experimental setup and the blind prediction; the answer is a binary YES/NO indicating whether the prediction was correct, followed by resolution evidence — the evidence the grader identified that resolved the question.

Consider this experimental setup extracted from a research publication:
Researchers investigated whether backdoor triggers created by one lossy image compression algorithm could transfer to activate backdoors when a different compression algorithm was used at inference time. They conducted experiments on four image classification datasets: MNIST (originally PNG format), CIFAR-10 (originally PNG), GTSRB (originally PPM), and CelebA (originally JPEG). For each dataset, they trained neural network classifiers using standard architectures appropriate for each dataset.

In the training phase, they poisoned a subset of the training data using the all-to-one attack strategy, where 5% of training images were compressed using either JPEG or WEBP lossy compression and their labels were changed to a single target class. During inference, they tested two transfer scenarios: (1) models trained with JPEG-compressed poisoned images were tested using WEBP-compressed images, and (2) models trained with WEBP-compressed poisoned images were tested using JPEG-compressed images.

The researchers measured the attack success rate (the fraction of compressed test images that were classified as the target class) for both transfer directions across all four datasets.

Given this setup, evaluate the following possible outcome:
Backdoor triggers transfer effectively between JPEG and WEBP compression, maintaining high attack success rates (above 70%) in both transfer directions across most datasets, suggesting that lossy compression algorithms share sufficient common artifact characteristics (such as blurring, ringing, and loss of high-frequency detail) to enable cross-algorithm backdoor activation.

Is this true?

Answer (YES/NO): NO